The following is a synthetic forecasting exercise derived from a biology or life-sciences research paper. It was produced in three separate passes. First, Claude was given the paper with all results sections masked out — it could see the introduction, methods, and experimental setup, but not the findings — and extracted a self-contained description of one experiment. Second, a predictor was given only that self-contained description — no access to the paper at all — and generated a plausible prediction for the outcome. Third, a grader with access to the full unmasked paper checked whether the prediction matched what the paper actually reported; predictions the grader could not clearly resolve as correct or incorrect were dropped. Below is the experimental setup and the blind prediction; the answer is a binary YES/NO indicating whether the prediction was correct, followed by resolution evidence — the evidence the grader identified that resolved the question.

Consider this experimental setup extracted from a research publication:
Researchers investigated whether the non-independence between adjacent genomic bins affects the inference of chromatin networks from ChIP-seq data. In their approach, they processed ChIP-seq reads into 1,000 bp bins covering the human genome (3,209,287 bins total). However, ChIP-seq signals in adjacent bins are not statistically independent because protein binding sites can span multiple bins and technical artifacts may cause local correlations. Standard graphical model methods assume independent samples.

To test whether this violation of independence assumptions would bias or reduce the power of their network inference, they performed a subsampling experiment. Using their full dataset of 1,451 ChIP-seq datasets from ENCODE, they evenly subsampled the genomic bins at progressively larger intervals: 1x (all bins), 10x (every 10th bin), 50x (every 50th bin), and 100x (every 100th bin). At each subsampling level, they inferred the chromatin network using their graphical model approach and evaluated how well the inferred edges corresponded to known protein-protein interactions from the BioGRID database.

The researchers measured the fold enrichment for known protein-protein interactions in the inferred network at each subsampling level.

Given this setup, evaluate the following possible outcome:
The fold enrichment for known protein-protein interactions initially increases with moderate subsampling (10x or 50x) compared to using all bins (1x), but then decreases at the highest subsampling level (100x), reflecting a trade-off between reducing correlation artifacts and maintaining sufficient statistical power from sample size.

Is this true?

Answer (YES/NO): NO